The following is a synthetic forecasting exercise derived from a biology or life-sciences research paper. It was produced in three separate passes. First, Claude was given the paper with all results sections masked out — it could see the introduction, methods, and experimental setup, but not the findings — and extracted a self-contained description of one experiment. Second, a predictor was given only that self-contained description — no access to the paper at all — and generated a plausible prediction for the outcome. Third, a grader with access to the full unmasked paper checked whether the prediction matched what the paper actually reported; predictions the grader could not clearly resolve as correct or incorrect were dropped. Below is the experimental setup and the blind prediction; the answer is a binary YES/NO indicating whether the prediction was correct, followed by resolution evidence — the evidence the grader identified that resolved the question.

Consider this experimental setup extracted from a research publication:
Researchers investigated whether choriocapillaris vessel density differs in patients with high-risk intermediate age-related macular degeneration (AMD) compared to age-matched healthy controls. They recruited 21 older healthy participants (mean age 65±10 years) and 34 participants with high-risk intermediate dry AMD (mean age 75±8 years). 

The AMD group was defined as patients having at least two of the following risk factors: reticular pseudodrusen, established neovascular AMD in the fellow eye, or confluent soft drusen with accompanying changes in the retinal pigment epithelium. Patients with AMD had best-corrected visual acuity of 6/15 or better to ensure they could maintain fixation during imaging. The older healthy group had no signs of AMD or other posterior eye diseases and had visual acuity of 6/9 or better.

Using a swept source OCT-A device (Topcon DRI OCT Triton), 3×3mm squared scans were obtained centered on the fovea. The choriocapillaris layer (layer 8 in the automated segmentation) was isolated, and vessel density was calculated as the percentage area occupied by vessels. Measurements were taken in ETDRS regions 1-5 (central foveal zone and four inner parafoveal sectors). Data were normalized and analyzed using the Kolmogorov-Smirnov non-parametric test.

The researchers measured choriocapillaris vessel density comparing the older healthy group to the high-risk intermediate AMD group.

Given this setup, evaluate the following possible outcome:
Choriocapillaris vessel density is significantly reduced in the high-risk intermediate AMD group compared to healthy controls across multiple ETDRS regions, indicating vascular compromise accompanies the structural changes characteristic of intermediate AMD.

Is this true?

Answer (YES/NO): YES